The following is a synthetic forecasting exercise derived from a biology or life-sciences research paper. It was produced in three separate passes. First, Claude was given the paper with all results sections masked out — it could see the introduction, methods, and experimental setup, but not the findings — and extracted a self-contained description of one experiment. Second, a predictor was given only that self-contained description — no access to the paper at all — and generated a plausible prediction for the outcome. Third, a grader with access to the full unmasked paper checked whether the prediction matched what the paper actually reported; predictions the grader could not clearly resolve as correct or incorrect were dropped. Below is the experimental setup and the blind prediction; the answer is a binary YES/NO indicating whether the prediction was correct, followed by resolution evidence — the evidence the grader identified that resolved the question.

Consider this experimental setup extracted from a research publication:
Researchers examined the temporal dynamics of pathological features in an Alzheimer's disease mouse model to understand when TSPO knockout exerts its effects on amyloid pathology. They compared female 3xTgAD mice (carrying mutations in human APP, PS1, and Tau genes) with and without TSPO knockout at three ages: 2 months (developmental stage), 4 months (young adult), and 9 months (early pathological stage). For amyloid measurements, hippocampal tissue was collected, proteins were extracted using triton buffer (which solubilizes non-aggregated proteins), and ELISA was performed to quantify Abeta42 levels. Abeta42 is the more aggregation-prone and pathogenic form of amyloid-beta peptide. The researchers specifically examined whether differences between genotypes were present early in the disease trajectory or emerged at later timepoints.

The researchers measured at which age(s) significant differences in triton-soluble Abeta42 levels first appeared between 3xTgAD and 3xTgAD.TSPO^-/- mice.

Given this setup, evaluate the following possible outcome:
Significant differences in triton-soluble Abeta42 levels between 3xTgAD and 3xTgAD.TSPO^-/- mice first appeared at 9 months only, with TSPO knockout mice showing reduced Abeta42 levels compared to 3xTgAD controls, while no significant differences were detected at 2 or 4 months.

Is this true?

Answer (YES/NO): YES